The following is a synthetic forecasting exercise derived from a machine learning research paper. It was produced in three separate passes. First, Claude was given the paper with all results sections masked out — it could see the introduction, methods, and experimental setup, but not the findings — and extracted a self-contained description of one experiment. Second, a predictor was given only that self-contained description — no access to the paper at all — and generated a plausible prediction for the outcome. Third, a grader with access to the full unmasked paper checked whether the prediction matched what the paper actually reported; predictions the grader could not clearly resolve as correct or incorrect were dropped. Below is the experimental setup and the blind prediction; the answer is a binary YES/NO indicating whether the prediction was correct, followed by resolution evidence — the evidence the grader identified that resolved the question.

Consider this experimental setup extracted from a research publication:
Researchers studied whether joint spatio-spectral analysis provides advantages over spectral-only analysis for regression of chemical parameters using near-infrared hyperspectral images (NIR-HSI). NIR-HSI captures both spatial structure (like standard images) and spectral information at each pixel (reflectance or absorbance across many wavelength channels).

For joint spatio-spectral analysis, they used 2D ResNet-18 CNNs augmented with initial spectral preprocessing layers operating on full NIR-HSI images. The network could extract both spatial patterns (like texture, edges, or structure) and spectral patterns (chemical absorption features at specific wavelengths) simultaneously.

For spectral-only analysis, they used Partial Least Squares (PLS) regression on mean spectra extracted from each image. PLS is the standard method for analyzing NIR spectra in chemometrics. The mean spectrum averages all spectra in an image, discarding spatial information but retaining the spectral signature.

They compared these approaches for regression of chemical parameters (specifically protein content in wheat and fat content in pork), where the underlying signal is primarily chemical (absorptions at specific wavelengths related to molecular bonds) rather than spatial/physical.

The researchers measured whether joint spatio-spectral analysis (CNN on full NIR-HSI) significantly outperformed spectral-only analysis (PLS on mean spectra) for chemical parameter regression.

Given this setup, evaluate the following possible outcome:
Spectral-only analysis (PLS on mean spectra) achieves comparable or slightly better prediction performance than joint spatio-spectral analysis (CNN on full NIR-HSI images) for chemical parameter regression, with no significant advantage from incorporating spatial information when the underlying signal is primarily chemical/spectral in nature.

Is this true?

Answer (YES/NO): YES